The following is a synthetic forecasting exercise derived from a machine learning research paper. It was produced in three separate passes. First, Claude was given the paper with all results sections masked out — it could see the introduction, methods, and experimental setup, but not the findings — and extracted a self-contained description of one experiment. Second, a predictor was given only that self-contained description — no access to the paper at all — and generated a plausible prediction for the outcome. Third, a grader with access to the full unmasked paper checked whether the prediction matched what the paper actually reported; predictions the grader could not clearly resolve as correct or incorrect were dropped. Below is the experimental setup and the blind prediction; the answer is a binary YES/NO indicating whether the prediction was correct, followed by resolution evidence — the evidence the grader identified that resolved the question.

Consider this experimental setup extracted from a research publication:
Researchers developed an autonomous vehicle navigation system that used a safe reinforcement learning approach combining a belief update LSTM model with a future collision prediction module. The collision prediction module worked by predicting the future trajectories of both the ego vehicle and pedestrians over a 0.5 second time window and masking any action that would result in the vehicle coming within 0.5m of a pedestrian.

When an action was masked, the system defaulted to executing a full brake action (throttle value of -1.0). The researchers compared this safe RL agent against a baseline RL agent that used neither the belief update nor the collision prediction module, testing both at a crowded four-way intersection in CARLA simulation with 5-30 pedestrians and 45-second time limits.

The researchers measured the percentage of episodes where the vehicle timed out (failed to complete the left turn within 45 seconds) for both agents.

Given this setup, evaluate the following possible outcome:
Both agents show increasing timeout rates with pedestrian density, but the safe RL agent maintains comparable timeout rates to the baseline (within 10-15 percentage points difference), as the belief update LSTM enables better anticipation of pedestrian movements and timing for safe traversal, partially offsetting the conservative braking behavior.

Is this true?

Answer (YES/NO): NO